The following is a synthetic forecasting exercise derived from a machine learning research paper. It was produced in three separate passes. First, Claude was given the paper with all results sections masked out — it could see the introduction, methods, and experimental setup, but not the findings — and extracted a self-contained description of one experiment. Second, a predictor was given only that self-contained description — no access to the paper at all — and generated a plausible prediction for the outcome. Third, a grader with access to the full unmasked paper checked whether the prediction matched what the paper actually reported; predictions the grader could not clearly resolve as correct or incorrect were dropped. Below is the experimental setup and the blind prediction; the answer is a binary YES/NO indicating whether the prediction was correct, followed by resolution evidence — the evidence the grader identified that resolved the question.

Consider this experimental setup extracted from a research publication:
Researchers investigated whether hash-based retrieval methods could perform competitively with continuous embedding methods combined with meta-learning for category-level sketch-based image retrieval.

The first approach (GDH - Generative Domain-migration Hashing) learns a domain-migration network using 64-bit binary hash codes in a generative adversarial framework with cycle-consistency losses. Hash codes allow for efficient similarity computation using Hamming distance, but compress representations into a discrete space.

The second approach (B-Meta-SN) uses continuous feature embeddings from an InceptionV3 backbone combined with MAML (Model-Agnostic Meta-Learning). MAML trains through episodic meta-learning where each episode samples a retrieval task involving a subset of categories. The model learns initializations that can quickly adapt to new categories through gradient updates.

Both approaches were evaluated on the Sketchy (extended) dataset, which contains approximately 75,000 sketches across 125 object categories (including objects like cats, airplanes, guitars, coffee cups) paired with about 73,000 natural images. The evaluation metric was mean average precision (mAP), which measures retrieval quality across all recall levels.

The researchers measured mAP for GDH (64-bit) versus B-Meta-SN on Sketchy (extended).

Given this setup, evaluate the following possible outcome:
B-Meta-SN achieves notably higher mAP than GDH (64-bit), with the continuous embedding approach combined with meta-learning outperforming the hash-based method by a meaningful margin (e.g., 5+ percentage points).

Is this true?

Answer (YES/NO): NO